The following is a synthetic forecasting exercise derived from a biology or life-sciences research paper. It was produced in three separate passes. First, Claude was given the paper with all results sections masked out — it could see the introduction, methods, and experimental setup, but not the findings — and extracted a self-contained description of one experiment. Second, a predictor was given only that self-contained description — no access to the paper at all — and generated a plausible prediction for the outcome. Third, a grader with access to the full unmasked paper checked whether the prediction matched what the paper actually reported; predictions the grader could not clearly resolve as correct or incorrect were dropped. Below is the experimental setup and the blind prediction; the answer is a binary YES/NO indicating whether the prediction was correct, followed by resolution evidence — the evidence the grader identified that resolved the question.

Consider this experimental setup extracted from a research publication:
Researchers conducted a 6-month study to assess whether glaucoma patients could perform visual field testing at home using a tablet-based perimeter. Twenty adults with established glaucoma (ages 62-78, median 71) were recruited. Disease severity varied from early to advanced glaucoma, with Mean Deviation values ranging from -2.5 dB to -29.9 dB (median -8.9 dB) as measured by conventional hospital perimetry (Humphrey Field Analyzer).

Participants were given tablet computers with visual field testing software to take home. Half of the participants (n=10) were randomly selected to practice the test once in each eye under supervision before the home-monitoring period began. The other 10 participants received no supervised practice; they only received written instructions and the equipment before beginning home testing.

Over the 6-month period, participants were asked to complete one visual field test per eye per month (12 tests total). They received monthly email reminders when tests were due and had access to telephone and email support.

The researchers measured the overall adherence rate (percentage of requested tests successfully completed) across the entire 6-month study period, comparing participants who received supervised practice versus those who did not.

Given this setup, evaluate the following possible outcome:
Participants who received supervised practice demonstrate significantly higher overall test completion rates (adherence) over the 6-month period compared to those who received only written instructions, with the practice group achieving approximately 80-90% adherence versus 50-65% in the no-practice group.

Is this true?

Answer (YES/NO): NO